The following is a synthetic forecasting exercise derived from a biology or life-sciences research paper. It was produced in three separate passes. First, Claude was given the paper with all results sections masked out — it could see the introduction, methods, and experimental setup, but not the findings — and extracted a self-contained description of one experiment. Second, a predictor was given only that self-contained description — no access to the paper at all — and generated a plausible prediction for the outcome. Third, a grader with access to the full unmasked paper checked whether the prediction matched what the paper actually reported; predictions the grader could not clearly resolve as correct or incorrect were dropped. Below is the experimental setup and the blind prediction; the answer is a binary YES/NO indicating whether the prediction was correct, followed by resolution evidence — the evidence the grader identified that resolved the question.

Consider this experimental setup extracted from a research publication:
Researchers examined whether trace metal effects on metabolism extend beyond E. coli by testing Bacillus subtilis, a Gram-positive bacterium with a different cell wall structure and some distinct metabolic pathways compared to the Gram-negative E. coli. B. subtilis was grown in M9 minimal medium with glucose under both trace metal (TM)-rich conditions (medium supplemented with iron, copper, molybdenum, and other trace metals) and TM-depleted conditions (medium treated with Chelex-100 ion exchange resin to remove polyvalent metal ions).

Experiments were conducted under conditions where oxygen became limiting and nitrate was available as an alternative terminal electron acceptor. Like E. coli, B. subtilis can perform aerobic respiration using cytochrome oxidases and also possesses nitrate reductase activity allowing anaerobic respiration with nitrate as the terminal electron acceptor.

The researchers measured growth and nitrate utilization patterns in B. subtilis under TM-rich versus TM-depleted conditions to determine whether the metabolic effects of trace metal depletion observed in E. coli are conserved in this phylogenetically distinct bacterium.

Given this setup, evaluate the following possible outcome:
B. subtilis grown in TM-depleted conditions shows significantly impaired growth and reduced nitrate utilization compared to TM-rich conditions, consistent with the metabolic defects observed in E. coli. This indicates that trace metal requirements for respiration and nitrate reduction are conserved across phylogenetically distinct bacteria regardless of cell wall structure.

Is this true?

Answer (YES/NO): YES